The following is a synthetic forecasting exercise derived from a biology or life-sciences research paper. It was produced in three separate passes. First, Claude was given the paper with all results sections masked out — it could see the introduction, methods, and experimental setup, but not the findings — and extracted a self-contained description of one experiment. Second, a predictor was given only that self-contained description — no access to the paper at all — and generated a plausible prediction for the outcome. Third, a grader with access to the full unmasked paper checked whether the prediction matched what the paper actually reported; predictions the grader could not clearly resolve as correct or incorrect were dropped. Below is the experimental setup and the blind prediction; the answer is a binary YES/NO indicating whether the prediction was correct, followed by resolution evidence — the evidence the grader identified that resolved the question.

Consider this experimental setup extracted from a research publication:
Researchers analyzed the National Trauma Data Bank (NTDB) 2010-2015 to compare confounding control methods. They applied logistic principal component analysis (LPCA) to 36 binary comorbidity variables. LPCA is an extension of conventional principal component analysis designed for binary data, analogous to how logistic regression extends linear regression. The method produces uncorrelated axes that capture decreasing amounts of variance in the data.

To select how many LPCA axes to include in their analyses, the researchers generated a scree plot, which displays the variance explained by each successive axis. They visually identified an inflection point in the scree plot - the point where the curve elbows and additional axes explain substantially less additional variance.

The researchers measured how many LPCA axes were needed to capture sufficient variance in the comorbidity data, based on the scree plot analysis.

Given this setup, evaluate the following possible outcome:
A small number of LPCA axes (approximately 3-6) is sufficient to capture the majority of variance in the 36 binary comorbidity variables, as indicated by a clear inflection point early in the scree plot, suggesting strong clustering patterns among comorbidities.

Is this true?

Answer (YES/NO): YES